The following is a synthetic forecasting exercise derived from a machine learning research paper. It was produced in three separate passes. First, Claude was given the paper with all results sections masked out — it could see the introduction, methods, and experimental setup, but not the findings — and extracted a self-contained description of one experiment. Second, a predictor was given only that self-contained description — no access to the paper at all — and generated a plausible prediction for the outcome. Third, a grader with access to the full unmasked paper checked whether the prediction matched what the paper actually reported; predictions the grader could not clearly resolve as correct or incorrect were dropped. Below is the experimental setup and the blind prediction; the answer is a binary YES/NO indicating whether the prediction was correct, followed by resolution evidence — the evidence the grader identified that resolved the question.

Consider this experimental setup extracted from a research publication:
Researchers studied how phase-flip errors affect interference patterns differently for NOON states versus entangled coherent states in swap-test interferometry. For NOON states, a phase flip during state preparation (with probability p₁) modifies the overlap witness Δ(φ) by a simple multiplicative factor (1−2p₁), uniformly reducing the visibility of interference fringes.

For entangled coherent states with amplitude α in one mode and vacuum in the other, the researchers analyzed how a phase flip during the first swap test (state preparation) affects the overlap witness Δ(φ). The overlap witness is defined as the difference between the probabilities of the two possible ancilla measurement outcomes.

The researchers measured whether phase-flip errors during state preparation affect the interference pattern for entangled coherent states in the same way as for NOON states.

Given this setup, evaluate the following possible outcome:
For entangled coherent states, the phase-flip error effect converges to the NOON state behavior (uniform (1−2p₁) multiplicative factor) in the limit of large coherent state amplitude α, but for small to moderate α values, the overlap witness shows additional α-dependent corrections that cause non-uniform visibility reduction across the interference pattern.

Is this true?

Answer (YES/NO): NO